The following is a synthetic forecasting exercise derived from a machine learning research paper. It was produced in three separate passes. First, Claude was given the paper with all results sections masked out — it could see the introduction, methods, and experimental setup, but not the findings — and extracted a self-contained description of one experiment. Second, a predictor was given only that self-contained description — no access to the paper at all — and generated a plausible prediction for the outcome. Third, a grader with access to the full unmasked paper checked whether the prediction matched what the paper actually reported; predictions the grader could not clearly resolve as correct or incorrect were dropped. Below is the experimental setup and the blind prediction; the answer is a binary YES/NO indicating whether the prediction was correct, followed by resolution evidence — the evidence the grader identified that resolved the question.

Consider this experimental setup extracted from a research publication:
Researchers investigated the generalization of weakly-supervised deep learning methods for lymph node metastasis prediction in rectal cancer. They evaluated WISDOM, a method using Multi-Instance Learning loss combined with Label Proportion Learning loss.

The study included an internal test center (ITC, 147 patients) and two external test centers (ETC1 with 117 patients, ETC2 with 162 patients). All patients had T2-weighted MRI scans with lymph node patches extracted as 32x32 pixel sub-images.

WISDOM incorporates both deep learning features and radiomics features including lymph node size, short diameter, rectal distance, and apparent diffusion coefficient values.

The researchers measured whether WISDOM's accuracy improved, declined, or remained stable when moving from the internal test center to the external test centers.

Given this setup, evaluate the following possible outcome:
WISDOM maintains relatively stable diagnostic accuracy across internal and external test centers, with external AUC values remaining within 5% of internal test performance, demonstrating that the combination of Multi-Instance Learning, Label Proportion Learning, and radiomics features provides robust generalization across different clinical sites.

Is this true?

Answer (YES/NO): NO